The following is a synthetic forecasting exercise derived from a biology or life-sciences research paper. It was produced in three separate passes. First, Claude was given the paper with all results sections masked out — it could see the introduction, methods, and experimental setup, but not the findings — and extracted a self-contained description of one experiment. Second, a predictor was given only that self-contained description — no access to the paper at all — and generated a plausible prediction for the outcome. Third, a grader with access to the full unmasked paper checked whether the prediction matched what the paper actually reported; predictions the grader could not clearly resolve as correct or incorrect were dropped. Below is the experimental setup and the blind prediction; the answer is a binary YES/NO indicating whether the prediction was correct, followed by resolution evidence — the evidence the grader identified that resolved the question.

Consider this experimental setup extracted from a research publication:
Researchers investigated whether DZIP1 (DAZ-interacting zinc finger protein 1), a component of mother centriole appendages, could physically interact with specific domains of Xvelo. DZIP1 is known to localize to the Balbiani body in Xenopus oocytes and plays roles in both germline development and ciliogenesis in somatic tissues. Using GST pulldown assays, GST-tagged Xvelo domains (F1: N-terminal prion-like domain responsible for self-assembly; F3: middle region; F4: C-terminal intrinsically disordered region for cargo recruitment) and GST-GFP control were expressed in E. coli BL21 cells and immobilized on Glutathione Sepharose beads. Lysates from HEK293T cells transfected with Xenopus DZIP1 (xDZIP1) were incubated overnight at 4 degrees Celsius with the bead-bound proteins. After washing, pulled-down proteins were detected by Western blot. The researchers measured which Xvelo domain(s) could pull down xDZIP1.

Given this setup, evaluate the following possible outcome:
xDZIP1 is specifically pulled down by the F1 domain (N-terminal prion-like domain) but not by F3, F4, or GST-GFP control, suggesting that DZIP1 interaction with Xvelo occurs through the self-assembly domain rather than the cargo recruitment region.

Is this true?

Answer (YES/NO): NO